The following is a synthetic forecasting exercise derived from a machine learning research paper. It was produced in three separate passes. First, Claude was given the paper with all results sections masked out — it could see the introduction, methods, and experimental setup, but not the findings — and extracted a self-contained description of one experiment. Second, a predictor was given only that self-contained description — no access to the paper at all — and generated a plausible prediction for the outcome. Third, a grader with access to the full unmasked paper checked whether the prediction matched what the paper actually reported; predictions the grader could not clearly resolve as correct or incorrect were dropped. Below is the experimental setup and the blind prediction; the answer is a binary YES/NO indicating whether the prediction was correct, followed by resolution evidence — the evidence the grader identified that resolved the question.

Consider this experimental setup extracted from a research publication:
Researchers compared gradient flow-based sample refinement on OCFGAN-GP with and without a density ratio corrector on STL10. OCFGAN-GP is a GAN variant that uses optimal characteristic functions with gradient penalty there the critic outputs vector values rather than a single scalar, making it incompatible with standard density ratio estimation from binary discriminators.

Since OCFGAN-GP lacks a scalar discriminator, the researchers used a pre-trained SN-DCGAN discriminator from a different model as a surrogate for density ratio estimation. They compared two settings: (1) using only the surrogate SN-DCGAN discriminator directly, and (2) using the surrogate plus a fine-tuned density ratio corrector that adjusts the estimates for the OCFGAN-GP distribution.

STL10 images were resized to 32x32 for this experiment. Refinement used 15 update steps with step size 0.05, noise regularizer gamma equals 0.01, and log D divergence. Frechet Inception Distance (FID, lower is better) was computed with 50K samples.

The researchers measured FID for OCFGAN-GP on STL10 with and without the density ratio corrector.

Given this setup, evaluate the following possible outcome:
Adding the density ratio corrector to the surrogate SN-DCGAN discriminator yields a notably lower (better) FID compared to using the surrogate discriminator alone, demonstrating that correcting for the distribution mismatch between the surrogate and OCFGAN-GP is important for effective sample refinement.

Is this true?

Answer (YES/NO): YES